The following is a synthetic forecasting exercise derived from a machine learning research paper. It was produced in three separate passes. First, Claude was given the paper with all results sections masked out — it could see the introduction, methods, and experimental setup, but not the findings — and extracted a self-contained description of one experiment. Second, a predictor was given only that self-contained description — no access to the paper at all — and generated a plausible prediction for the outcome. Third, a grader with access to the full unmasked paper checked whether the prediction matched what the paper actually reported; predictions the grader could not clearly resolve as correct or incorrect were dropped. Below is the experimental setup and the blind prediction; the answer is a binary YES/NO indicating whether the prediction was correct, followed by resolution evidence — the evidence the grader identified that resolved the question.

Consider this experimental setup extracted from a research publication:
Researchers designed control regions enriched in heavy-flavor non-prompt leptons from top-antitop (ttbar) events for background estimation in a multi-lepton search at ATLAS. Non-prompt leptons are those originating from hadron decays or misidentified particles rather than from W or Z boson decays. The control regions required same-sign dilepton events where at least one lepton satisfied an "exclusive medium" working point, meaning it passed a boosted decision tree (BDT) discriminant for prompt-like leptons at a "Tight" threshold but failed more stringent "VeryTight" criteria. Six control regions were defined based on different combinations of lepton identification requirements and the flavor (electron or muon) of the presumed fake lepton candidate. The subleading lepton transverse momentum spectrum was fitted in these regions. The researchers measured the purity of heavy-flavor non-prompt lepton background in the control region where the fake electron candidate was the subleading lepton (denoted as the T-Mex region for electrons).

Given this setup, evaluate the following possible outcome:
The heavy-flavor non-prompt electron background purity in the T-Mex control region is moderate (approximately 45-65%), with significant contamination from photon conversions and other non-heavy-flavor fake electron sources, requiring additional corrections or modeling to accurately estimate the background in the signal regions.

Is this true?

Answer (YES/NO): YES